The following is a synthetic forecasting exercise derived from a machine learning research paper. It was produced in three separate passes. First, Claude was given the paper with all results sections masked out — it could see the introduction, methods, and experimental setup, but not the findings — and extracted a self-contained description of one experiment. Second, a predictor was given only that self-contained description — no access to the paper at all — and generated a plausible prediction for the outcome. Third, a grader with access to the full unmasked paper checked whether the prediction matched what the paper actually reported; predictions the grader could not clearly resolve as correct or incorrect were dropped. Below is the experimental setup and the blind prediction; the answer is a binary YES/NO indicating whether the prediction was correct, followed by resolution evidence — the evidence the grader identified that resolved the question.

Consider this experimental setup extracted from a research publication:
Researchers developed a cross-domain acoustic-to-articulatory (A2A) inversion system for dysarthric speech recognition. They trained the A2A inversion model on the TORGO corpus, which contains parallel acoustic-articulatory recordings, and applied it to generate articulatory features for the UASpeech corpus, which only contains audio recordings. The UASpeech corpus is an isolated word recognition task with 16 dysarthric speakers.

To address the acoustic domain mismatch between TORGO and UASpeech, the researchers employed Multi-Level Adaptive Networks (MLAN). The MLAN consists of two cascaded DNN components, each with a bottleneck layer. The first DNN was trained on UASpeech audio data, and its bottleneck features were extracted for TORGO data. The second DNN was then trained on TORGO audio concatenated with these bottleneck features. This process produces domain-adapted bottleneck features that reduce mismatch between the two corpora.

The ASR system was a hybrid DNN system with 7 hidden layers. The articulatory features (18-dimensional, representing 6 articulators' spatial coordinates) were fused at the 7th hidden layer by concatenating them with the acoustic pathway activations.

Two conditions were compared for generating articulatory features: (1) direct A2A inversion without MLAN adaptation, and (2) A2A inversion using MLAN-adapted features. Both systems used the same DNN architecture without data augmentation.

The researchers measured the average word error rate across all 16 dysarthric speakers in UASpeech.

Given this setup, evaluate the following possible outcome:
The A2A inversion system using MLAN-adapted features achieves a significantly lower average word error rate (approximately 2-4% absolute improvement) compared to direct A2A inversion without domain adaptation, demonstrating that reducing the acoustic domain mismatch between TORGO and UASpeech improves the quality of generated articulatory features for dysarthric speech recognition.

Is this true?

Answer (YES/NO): NO